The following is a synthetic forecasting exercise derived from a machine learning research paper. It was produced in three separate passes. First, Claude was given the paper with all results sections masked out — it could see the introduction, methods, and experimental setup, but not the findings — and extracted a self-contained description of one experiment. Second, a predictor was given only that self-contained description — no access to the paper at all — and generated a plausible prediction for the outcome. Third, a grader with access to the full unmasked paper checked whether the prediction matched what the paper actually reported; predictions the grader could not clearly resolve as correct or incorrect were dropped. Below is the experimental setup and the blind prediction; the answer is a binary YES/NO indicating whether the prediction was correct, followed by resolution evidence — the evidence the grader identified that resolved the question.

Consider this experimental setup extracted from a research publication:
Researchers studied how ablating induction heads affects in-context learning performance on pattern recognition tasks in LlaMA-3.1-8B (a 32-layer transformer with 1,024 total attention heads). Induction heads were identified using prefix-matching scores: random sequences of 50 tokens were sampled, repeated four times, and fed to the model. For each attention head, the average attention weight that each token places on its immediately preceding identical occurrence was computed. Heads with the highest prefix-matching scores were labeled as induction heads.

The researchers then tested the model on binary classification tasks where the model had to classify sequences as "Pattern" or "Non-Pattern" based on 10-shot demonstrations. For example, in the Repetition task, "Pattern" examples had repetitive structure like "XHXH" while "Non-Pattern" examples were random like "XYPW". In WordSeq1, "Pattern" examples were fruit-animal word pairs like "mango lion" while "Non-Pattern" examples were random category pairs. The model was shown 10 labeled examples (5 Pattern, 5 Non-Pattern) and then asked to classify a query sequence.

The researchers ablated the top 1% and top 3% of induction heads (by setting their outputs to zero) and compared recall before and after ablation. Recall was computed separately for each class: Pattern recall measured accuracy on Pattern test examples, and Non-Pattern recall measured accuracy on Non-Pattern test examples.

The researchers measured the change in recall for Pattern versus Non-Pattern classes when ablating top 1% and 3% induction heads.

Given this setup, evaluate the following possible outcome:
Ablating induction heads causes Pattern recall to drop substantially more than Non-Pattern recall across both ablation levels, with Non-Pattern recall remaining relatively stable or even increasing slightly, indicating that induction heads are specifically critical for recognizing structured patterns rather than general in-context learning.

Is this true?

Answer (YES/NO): YES